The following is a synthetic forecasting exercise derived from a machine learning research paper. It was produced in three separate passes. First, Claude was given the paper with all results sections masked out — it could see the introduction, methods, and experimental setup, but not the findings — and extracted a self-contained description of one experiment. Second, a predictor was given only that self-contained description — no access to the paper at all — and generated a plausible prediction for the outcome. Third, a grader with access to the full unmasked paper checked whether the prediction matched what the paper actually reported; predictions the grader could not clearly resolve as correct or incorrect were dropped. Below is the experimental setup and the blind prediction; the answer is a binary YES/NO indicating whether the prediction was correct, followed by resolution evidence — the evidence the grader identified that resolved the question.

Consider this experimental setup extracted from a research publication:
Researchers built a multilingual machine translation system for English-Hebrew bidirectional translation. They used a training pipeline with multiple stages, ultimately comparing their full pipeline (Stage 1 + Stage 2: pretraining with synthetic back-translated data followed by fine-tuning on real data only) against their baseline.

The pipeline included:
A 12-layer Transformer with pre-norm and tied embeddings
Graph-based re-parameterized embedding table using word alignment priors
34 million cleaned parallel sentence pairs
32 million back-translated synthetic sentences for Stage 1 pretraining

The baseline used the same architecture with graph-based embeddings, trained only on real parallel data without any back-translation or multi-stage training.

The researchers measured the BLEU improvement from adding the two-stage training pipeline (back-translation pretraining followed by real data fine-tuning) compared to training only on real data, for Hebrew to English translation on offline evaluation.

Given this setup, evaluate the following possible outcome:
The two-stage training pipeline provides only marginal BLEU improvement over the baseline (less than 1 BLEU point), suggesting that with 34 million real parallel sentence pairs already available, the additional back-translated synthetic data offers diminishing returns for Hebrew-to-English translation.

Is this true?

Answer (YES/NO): NO